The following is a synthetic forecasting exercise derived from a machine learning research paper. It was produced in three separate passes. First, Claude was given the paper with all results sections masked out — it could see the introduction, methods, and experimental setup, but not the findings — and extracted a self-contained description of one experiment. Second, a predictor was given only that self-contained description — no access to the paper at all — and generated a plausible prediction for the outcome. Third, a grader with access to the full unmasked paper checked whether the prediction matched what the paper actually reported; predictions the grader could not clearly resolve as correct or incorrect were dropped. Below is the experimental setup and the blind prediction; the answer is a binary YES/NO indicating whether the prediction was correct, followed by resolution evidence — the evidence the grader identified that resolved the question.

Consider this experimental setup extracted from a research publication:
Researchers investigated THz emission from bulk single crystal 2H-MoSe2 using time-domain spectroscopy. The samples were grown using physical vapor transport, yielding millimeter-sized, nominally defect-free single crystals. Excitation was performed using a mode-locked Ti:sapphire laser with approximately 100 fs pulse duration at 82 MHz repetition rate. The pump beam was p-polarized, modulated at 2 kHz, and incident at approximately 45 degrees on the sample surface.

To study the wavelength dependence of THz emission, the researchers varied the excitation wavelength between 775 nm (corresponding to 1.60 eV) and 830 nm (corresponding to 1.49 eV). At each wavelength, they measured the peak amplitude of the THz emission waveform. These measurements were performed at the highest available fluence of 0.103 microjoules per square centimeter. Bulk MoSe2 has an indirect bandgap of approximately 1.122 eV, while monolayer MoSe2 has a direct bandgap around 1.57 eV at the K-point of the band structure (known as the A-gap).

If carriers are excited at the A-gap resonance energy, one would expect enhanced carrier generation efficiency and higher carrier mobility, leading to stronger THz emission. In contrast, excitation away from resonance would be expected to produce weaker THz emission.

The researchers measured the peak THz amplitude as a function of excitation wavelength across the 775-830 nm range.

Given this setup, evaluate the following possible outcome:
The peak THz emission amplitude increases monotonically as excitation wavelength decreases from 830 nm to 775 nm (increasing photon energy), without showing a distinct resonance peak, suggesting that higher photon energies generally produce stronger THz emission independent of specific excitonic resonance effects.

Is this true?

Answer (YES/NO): NO